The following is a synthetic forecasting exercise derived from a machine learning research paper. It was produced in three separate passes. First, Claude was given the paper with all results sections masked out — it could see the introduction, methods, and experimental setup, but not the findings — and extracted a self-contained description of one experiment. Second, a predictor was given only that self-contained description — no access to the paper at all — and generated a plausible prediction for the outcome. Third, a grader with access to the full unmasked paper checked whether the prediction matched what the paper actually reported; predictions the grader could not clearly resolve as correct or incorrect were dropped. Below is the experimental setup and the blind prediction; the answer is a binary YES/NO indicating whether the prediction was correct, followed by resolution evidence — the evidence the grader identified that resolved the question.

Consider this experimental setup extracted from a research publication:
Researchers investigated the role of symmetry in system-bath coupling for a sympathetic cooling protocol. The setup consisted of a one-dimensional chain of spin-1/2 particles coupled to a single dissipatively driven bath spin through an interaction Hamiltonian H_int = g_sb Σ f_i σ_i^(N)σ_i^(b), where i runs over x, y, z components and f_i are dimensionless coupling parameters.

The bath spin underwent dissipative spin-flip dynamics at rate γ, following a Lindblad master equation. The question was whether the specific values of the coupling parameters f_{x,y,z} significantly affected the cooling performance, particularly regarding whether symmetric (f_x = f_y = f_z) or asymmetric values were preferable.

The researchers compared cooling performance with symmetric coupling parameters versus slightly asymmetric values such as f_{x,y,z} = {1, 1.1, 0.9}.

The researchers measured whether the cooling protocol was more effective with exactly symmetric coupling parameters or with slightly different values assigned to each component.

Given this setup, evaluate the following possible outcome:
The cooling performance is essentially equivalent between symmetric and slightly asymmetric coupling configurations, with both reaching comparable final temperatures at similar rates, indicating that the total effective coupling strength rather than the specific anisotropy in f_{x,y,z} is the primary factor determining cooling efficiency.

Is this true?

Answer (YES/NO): NO